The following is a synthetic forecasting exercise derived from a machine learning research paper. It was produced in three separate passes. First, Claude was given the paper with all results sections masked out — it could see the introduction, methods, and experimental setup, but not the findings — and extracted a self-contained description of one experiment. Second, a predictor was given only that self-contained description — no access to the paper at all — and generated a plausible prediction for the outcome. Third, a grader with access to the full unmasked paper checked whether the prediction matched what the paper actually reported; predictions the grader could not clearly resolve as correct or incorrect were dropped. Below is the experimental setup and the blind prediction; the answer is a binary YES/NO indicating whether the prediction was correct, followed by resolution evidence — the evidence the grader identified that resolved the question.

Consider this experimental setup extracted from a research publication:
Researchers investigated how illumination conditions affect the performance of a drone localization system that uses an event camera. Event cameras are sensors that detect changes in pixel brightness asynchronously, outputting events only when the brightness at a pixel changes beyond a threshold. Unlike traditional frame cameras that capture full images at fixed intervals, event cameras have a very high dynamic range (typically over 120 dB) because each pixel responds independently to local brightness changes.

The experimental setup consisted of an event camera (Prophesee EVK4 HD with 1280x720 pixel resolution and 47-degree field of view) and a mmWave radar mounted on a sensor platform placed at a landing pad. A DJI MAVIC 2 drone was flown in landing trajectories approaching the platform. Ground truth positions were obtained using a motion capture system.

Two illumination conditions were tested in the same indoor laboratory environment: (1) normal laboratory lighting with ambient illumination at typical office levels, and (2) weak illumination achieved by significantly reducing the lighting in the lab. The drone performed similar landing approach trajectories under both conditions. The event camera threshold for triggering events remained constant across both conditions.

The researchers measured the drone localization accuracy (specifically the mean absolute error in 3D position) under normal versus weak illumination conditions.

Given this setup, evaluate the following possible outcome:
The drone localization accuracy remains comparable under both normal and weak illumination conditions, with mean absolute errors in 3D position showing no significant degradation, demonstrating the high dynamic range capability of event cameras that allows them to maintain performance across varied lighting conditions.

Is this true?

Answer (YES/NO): NO